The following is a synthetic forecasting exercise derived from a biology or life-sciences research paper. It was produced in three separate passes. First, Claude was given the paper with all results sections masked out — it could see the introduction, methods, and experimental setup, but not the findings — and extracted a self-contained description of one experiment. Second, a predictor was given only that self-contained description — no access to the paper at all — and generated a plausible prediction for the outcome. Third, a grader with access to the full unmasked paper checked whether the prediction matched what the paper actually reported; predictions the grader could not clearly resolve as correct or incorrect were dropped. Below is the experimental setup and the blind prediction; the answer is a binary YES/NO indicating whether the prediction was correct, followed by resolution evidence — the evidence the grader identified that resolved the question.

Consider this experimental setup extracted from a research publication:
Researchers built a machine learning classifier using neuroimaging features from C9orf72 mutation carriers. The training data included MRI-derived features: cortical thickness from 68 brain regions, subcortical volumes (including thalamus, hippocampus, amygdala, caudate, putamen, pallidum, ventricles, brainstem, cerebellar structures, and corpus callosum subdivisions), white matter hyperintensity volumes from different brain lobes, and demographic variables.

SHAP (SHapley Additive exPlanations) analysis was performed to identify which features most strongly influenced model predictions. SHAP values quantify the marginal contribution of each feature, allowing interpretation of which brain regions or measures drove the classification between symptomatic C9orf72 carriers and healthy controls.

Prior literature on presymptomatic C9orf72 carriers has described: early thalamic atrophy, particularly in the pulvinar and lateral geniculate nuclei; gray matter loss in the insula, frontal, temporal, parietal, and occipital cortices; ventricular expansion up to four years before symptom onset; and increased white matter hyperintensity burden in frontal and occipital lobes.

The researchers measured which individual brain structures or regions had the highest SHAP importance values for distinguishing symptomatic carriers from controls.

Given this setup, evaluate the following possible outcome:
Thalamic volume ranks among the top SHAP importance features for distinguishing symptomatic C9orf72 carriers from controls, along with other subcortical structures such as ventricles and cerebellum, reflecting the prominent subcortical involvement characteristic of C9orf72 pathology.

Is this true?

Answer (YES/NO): YES